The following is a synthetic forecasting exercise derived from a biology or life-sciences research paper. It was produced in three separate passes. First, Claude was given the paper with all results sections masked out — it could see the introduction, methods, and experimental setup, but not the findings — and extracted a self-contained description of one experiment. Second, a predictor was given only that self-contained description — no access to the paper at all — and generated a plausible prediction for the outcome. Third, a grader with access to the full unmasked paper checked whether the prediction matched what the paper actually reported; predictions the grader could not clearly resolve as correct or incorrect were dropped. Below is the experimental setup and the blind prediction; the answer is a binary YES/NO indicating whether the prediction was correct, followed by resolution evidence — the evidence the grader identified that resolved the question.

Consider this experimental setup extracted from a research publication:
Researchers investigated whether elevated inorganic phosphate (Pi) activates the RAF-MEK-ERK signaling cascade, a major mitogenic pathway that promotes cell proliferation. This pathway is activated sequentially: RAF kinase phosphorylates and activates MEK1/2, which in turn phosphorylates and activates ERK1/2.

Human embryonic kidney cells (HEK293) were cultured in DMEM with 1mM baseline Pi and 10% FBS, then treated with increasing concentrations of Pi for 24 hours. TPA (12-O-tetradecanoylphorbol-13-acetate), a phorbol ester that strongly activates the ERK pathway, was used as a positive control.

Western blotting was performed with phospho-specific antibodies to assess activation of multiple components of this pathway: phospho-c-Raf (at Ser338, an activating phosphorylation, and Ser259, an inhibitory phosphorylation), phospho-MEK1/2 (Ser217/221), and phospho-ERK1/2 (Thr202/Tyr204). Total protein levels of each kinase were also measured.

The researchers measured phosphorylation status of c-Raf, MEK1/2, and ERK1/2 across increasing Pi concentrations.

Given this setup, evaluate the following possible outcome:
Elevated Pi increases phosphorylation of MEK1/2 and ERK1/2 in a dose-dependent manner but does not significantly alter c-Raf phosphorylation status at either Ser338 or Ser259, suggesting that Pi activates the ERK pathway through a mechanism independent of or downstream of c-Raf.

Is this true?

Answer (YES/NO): NO